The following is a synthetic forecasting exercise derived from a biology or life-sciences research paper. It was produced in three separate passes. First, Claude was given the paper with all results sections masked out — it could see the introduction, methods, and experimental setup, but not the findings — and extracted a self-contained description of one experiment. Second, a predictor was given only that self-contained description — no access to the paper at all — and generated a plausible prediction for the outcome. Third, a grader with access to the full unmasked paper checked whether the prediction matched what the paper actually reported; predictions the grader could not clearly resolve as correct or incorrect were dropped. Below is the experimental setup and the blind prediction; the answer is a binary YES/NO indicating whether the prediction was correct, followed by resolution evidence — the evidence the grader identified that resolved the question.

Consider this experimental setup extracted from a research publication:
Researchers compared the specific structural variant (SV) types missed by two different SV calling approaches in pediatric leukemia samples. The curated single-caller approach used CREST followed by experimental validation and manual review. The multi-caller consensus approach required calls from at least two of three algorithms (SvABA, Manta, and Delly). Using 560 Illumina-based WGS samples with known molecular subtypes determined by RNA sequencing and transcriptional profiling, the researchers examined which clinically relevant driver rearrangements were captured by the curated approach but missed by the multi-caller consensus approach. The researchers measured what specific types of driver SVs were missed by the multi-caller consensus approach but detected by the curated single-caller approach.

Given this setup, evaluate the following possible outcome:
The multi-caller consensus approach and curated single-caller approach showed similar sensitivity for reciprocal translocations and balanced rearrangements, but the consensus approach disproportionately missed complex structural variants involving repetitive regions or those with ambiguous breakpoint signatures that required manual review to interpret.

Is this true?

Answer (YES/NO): NO